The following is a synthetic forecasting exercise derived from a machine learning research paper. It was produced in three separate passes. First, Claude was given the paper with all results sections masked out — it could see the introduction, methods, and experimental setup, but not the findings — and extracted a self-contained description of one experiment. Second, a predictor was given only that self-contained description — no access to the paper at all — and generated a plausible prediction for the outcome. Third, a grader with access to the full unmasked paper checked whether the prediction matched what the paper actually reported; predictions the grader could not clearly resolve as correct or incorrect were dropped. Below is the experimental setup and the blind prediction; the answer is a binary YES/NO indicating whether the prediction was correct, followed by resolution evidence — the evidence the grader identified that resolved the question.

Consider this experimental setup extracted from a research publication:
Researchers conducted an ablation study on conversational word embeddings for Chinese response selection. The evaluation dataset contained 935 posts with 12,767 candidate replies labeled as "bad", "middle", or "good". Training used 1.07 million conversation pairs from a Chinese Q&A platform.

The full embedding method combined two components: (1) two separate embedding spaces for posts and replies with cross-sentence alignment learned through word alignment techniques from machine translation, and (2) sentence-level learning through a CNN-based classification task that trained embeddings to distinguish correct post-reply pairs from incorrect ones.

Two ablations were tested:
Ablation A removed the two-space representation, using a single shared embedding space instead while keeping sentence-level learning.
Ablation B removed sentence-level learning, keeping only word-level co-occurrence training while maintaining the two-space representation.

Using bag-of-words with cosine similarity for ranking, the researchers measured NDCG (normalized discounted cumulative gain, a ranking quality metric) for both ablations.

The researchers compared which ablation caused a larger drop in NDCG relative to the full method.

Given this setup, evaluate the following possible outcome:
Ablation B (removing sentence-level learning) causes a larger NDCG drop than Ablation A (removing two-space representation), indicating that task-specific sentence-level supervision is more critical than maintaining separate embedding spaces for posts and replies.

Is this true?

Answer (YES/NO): NO